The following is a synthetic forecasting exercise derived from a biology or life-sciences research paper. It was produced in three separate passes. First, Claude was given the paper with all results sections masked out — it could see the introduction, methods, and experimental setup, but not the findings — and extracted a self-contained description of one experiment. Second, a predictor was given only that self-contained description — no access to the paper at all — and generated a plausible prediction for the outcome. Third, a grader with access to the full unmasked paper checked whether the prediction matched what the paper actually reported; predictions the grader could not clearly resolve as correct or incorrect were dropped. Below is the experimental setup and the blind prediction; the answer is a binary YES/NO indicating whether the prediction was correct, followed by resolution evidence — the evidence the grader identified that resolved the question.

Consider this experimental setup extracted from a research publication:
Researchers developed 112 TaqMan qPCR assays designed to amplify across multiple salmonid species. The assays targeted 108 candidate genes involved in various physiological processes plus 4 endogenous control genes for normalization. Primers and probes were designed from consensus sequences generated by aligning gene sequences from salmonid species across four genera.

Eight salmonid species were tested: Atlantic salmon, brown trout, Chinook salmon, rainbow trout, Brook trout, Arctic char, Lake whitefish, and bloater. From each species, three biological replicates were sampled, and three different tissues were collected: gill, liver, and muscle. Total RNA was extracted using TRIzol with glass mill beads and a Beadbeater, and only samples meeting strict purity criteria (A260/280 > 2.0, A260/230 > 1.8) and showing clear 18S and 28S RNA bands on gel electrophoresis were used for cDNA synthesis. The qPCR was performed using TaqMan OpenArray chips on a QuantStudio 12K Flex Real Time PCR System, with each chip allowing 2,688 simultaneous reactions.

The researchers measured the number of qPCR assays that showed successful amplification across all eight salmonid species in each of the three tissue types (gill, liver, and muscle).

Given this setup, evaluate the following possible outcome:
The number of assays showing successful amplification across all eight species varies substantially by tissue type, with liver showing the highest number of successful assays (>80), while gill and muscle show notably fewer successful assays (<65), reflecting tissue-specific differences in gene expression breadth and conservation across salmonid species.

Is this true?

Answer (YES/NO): NO